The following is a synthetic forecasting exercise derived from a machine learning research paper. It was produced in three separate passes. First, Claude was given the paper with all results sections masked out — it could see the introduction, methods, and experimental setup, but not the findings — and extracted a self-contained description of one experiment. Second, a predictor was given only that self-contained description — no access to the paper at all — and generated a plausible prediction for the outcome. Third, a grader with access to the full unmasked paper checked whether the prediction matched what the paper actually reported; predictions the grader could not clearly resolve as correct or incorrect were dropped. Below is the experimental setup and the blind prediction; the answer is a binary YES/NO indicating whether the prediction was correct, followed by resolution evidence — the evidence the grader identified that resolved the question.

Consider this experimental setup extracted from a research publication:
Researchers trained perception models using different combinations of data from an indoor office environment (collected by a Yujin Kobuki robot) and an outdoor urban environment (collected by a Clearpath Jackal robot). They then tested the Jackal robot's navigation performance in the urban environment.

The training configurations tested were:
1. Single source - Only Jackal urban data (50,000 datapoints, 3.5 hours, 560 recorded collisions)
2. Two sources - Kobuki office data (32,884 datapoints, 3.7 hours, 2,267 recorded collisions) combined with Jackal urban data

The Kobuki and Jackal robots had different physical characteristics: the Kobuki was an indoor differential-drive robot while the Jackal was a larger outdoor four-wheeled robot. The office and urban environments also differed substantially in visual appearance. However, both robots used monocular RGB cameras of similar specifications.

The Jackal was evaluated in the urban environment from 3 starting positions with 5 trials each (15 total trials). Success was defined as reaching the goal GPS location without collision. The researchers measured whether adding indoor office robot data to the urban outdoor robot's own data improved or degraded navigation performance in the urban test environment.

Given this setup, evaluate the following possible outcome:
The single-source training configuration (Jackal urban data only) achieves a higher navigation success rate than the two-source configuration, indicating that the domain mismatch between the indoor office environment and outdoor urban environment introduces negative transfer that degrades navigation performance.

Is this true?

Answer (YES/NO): NO